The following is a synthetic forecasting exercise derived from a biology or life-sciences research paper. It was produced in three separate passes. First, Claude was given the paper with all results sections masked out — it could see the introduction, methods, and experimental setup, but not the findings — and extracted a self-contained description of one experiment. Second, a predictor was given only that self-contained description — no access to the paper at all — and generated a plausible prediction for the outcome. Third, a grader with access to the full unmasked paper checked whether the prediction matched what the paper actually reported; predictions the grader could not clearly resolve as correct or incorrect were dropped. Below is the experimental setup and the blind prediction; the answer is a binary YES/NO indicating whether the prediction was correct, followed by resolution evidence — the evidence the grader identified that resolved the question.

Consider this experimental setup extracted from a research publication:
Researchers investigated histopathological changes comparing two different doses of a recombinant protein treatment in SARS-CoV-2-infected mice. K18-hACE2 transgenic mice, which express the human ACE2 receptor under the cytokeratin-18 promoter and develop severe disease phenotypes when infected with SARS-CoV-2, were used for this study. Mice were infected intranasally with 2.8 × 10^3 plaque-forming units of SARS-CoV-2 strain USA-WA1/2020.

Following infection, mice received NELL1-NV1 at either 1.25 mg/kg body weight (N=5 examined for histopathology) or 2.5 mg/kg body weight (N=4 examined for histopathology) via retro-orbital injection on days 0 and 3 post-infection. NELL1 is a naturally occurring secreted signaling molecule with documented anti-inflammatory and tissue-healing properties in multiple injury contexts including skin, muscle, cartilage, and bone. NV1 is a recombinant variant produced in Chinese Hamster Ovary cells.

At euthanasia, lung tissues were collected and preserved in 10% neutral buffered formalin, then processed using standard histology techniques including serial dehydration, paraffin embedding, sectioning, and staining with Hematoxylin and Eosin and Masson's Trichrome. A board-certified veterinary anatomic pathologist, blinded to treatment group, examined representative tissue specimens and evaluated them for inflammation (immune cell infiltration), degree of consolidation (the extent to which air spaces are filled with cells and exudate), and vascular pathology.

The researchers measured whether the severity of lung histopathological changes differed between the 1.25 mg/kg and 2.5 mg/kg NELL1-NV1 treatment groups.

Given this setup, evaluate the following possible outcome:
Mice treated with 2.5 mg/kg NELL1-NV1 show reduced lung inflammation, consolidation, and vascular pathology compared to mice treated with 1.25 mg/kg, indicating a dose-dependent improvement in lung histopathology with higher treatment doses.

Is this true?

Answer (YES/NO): NO